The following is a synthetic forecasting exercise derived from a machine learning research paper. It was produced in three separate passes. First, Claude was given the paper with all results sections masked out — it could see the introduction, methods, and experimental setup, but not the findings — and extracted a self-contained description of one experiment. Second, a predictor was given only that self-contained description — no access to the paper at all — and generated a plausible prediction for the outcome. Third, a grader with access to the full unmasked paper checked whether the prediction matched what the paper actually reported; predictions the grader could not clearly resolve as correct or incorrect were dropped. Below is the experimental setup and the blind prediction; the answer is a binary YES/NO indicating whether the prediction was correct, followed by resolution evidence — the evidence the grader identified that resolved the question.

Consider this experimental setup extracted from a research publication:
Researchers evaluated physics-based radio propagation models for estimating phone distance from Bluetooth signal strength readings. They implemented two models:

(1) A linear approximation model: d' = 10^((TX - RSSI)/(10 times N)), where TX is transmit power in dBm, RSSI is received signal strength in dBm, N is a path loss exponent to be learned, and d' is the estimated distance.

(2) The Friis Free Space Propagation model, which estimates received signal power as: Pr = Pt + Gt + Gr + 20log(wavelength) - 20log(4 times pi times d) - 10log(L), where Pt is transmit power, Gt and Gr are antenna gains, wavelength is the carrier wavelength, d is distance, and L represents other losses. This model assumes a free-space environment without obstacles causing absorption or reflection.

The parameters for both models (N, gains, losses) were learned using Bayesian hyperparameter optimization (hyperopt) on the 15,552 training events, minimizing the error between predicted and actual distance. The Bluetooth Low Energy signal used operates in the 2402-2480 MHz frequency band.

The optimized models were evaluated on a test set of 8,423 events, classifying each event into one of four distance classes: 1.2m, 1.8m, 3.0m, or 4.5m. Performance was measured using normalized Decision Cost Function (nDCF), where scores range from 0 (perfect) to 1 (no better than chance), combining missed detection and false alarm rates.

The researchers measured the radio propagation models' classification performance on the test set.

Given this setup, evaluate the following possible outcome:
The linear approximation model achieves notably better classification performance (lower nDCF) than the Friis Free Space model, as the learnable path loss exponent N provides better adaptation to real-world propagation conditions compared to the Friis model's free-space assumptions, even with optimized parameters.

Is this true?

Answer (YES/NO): NO